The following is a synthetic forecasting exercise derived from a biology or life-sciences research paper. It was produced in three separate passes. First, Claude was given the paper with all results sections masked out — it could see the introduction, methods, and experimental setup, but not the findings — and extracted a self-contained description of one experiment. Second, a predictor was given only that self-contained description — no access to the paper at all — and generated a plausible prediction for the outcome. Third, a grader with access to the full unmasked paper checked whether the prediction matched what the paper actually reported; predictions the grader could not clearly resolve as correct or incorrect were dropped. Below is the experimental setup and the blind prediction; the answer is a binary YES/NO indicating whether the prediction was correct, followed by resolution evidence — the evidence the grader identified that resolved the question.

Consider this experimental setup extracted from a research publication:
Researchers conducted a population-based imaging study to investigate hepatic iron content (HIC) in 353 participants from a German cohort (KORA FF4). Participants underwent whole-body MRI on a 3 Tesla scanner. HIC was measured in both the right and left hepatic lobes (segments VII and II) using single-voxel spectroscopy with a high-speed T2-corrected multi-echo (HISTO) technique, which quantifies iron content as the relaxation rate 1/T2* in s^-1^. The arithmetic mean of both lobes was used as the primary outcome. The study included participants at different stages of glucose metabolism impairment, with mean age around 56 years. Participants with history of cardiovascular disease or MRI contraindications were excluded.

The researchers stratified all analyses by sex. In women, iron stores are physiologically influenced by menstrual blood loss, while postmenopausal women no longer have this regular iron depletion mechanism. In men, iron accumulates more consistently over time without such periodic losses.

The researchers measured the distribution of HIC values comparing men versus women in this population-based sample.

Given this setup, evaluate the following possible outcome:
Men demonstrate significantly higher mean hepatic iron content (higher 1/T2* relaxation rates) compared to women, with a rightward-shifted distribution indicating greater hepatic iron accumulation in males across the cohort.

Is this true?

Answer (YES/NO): YES